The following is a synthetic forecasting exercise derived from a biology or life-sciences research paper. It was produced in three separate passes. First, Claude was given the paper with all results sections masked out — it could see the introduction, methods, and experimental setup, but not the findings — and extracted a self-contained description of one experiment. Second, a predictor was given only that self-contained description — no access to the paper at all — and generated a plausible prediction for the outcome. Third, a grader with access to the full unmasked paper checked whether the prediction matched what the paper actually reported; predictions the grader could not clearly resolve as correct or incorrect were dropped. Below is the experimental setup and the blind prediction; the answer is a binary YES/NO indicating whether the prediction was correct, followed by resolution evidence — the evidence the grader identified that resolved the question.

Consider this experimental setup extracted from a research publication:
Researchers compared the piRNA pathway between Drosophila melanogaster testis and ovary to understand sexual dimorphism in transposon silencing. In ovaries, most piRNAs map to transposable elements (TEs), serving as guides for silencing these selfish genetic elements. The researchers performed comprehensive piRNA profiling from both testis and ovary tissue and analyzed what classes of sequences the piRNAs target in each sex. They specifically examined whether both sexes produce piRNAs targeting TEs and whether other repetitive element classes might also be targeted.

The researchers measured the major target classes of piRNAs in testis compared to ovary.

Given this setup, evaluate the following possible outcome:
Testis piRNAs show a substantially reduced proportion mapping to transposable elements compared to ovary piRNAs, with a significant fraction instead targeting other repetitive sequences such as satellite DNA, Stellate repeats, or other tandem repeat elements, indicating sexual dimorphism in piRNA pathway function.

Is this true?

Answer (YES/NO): YES